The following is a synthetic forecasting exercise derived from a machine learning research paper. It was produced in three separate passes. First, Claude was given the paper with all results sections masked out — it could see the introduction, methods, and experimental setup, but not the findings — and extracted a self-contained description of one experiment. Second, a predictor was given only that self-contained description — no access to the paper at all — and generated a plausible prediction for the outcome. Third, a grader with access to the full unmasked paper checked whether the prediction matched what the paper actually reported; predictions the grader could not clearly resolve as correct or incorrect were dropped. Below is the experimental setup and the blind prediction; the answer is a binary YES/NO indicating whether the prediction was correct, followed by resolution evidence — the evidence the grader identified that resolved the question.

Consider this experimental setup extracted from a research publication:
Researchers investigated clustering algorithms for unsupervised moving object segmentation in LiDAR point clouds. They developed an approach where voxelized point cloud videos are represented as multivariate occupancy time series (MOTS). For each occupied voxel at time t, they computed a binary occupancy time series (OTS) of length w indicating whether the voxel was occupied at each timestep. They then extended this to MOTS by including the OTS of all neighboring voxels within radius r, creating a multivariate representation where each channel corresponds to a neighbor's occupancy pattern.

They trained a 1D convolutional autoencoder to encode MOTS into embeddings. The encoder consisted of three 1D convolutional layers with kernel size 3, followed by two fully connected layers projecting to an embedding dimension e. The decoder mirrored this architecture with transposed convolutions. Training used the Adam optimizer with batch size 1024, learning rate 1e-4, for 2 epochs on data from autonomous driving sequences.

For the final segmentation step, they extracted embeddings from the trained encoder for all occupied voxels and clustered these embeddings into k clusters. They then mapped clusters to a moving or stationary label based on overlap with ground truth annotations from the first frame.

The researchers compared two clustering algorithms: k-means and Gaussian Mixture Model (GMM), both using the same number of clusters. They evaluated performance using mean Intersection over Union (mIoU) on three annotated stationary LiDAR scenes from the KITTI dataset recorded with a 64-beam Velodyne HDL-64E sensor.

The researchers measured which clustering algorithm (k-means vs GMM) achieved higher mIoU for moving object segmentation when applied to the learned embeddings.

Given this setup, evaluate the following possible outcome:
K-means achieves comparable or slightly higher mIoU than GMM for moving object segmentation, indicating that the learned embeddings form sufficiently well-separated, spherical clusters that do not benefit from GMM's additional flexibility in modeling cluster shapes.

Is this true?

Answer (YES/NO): NO